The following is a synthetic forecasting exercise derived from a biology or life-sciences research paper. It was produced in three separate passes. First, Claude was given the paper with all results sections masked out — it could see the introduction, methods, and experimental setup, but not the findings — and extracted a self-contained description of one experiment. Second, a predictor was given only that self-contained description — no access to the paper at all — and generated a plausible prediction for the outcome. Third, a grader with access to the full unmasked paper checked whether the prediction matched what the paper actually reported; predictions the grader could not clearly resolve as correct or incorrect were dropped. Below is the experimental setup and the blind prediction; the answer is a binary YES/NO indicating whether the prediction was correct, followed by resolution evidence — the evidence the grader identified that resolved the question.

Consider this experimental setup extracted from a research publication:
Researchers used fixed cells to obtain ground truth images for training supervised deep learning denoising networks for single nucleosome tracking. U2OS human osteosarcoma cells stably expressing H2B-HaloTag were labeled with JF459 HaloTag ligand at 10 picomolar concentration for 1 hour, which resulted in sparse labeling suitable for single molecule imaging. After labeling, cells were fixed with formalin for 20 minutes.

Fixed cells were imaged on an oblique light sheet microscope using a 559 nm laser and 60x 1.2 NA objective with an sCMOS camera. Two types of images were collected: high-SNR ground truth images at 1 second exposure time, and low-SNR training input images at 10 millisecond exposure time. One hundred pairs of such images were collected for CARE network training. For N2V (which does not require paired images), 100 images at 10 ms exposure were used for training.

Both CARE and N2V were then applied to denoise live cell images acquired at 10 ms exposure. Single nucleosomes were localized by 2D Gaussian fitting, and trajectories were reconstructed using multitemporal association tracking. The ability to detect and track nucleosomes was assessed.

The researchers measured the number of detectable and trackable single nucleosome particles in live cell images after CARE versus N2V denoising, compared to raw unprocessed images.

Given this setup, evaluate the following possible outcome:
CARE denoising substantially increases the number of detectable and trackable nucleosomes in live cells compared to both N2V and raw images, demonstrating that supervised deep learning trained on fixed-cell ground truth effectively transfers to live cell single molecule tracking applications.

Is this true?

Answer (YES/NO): YES